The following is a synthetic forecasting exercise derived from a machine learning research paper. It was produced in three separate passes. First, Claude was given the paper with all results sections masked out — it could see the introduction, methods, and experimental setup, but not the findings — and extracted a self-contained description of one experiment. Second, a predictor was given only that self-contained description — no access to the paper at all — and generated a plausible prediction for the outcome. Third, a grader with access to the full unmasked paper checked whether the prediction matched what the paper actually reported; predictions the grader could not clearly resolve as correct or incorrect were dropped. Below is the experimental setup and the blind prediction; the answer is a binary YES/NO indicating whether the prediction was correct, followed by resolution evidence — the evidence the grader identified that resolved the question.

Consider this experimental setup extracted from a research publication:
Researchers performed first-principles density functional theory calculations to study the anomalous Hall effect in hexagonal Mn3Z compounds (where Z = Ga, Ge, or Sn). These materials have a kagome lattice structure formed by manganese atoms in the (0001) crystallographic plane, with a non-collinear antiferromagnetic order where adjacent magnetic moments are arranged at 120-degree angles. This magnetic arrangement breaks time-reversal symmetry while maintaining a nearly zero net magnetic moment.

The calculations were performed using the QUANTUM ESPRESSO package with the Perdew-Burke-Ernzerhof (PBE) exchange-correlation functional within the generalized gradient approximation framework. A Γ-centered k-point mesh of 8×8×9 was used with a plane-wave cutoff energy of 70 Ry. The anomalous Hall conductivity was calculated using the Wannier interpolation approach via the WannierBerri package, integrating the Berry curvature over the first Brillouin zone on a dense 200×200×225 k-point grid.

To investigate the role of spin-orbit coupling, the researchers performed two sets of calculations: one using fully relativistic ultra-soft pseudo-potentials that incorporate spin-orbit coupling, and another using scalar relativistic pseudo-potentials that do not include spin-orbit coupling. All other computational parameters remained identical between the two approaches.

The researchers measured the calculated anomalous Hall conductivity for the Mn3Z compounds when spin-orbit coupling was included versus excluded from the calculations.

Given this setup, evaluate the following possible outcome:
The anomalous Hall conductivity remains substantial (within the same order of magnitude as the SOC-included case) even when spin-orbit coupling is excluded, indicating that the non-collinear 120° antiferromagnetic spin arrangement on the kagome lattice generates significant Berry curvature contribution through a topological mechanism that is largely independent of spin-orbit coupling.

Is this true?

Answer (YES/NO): NO